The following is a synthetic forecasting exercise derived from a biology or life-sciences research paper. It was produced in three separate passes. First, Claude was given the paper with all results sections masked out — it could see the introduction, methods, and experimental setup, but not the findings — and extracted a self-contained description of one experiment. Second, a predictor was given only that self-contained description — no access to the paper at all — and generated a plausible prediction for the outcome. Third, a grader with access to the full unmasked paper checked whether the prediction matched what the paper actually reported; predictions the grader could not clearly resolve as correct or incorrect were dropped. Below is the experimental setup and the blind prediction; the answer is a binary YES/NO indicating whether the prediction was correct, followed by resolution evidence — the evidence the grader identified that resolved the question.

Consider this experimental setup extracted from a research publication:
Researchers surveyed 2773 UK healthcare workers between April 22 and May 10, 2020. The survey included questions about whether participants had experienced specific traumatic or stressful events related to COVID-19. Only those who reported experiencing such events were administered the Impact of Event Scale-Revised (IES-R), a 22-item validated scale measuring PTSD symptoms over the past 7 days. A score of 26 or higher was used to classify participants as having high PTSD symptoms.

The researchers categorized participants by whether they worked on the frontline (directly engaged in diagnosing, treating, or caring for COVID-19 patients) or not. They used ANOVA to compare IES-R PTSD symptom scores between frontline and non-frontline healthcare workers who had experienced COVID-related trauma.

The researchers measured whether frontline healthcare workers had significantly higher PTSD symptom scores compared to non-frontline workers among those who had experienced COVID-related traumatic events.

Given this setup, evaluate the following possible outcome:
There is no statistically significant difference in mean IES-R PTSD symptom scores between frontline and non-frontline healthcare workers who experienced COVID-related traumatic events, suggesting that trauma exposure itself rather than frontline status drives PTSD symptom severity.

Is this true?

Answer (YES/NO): NO